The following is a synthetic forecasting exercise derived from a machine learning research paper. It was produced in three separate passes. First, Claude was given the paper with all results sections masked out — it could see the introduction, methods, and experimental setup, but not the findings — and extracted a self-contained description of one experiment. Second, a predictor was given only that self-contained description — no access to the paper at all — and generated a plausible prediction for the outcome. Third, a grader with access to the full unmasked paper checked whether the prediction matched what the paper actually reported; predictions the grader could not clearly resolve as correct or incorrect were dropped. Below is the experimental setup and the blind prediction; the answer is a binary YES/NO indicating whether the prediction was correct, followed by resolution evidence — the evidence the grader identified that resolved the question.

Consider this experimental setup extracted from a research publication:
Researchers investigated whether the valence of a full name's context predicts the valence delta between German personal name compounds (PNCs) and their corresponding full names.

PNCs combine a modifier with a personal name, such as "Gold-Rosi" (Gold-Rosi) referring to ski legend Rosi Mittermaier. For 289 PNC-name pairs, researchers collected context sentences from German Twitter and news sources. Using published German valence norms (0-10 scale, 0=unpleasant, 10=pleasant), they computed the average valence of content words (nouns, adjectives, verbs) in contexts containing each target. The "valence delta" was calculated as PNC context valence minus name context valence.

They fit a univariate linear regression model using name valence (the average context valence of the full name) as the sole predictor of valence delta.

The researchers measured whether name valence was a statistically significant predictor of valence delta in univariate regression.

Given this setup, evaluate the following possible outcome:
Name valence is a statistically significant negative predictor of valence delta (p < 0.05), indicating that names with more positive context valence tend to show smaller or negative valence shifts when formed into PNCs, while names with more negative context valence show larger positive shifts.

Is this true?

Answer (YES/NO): NO